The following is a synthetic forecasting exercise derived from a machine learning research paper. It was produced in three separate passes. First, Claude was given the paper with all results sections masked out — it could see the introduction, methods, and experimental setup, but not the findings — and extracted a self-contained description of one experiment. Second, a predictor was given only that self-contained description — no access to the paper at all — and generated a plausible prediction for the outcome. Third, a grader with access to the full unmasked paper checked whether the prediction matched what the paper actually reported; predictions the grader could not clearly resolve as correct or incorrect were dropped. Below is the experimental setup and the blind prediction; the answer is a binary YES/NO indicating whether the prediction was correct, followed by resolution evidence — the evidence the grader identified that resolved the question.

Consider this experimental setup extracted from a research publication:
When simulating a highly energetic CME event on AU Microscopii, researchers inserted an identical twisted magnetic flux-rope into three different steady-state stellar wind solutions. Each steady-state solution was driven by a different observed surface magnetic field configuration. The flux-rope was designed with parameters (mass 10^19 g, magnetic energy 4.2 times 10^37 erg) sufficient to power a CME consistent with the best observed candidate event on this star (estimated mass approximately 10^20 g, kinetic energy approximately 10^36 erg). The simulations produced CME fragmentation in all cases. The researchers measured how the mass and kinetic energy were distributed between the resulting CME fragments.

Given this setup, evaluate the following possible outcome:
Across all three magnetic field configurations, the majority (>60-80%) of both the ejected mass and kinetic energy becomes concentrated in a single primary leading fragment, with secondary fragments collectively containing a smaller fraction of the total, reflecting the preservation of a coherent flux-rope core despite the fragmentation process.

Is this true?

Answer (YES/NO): NO